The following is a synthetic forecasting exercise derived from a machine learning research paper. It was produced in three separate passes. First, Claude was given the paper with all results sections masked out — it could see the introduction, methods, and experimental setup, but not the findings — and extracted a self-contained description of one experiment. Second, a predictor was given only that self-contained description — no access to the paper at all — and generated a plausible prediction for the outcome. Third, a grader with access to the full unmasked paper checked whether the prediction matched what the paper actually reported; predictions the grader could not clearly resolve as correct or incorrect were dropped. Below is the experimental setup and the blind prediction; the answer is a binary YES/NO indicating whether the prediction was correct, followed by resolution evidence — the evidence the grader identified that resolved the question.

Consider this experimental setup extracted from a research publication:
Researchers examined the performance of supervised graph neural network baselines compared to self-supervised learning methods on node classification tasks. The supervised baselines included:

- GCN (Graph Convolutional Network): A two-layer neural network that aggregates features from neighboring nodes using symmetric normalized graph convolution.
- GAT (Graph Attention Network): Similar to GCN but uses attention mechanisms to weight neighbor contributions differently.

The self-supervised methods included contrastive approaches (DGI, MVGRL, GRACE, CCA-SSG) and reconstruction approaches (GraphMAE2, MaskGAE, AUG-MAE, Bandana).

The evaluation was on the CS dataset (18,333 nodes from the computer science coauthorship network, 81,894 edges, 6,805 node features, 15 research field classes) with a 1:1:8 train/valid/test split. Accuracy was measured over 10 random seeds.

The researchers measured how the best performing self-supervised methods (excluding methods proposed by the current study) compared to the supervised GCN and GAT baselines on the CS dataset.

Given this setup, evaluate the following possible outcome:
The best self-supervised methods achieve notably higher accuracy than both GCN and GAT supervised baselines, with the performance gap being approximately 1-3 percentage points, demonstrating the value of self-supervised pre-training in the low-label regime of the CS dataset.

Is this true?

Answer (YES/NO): NO